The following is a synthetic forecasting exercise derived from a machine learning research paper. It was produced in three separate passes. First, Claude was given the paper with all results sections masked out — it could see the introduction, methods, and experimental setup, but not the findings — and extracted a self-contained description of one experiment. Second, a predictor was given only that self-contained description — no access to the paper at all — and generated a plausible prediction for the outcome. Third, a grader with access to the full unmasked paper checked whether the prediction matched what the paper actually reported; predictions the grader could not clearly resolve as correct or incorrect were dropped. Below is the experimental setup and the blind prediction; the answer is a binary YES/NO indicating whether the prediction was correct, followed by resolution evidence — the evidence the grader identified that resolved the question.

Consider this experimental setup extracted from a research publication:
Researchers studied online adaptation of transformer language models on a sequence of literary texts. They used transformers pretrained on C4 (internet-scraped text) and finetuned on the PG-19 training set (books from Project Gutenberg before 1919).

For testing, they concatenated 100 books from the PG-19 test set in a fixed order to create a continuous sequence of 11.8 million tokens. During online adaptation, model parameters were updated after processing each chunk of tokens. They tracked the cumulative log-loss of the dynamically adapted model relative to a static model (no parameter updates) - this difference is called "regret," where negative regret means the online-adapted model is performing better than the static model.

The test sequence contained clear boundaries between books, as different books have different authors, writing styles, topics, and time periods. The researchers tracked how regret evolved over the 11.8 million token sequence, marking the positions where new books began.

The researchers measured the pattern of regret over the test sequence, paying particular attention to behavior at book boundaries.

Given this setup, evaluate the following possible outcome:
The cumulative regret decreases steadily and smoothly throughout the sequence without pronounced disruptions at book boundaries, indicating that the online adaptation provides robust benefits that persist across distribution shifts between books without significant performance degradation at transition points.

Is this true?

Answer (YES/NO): NO